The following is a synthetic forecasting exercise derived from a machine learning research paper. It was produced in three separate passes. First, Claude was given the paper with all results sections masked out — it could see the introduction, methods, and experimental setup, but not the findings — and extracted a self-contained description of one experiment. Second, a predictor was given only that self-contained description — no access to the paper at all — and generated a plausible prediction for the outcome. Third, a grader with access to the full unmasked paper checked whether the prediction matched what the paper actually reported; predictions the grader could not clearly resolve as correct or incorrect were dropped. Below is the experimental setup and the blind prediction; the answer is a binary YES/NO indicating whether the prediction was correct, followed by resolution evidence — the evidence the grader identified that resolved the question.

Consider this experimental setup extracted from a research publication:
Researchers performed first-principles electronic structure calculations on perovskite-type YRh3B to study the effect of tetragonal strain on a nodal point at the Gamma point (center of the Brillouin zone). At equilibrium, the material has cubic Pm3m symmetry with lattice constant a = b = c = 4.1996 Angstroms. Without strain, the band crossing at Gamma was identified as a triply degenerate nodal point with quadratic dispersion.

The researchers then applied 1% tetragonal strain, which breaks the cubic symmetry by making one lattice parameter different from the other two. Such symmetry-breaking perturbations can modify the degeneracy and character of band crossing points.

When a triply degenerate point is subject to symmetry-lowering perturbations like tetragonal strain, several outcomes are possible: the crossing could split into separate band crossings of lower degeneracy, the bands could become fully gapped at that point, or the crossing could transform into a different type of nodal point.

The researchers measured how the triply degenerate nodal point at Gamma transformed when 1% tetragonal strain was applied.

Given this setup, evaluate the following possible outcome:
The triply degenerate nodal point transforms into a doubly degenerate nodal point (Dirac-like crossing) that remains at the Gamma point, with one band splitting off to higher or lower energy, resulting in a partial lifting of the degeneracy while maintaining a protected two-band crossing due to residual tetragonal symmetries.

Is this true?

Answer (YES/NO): NO